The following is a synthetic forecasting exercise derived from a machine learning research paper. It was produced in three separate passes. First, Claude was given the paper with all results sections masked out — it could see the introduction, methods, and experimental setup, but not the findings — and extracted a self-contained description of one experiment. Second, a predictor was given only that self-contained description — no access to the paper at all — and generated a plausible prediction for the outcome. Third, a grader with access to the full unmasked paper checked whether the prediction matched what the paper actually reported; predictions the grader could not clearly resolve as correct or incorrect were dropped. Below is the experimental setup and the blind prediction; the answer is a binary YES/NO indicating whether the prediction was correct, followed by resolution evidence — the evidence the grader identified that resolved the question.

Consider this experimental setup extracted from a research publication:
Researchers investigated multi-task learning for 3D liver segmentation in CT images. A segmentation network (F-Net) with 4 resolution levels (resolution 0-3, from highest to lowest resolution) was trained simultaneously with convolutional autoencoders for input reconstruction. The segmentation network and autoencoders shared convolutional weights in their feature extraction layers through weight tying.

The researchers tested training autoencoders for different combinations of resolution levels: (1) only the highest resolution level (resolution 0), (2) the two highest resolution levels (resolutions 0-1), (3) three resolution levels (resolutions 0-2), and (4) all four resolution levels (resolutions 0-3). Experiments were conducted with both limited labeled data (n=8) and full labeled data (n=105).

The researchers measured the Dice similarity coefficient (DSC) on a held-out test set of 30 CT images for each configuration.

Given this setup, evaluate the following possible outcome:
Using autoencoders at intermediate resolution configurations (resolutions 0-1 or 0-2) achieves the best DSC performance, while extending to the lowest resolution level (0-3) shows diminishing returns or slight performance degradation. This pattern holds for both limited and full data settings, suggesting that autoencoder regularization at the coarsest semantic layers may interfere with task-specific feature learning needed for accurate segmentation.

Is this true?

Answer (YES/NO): YES